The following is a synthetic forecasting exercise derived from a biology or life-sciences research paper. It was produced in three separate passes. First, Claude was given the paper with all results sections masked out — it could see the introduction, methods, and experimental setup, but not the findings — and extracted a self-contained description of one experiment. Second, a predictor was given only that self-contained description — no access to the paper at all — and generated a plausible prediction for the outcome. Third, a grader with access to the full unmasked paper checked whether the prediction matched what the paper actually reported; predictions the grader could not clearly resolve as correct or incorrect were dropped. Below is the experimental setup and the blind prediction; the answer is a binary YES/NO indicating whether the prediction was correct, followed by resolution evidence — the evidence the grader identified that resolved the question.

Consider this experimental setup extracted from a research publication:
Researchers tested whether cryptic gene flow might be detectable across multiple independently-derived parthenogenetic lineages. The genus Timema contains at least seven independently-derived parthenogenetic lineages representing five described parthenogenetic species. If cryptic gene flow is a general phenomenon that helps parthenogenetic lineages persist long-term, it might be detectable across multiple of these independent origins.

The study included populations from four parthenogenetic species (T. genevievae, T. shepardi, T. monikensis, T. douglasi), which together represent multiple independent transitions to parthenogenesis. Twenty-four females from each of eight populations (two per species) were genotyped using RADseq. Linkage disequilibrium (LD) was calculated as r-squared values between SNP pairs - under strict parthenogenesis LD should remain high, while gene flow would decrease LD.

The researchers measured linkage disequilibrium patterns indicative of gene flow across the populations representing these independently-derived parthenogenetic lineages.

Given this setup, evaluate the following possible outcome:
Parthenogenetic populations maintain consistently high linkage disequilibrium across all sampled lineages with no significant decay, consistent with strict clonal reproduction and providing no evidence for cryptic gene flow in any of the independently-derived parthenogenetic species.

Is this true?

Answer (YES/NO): NO